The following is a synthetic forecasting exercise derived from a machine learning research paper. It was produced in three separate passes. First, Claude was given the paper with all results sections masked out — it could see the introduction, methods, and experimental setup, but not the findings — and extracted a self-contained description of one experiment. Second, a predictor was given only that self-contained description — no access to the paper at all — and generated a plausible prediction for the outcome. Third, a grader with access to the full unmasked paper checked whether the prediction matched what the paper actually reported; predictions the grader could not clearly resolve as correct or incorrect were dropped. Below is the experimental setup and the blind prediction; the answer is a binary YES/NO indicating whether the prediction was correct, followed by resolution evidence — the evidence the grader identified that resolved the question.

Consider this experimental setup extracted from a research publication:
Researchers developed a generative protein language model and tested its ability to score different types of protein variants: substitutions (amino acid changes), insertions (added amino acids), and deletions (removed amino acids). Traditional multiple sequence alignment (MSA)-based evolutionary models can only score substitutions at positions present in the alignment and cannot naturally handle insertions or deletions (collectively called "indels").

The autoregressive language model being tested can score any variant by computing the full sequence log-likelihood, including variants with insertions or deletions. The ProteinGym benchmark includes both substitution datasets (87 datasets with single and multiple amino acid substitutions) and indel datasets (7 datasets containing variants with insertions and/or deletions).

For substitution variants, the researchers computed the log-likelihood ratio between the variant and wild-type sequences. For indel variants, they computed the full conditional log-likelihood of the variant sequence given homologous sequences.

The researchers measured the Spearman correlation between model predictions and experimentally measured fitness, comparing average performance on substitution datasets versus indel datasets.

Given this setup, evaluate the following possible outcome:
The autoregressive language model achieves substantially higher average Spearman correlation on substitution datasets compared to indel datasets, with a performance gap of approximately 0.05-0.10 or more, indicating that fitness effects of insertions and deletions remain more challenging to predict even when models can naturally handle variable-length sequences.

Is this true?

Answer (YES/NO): NO